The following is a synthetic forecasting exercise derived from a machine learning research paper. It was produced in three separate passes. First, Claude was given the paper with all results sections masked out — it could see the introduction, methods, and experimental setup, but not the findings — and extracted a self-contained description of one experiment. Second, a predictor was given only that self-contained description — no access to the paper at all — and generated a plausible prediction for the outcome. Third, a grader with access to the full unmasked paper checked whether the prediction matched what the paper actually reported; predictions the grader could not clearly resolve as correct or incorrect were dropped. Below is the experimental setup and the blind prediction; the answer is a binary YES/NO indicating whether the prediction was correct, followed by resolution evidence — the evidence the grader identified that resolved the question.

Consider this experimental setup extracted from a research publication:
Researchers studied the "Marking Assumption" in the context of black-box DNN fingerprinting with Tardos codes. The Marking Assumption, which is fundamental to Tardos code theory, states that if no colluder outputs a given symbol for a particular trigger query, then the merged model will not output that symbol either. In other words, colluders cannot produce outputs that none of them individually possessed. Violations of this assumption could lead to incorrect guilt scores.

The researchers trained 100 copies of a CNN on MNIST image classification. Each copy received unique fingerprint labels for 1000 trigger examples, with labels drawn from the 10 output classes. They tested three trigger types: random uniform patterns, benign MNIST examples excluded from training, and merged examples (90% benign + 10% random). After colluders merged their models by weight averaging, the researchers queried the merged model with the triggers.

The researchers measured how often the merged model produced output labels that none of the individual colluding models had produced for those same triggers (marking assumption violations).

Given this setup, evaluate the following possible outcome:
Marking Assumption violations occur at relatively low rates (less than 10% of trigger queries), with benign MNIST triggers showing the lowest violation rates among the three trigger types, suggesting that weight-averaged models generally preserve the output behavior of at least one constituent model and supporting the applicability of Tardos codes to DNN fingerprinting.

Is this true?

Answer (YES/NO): NO